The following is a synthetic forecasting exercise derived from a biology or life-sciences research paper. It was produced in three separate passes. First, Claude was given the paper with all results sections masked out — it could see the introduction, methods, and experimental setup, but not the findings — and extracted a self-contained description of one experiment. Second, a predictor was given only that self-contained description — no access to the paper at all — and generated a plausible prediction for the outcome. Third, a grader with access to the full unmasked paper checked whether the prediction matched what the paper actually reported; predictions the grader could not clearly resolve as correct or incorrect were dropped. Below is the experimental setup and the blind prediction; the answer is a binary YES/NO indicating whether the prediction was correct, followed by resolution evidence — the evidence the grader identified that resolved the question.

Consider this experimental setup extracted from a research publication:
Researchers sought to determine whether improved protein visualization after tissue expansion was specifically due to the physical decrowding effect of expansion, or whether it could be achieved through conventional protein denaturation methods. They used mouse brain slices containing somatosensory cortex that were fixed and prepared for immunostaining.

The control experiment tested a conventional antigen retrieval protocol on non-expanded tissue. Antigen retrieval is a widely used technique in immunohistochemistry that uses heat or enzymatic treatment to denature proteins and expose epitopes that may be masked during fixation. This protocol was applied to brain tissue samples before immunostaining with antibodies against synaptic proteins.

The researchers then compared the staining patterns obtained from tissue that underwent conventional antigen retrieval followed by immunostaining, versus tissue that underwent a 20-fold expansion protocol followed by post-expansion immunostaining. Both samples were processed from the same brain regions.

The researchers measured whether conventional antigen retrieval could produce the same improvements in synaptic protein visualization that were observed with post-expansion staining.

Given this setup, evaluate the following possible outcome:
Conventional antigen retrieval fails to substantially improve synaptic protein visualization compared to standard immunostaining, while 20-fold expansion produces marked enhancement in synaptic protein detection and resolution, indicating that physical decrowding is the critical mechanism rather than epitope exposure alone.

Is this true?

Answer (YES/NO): YES